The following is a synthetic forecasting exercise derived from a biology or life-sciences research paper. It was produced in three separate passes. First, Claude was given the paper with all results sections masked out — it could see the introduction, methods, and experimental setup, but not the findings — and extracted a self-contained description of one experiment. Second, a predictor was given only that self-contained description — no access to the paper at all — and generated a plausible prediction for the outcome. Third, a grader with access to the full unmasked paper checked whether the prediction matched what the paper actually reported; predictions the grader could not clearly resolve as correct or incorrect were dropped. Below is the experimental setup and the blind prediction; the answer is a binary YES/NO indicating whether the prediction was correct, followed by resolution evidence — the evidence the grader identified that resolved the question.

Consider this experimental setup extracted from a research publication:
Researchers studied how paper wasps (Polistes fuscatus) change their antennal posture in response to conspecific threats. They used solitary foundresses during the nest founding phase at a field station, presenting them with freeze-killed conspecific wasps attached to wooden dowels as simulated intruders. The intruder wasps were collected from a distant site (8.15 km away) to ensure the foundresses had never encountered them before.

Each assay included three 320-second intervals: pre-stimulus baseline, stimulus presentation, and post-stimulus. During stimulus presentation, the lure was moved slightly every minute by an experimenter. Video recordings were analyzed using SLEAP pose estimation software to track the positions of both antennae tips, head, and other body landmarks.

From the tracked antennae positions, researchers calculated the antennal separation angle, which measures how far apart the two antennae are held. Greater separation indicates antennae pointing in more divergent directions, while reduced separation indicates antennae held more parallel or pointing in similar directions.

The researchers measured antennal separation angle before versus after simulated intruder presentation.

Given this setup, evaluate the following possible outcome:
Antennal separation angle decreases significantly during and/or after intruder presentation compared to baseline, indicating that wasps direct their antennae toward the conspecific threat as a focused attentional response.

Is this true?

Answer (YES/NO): YES